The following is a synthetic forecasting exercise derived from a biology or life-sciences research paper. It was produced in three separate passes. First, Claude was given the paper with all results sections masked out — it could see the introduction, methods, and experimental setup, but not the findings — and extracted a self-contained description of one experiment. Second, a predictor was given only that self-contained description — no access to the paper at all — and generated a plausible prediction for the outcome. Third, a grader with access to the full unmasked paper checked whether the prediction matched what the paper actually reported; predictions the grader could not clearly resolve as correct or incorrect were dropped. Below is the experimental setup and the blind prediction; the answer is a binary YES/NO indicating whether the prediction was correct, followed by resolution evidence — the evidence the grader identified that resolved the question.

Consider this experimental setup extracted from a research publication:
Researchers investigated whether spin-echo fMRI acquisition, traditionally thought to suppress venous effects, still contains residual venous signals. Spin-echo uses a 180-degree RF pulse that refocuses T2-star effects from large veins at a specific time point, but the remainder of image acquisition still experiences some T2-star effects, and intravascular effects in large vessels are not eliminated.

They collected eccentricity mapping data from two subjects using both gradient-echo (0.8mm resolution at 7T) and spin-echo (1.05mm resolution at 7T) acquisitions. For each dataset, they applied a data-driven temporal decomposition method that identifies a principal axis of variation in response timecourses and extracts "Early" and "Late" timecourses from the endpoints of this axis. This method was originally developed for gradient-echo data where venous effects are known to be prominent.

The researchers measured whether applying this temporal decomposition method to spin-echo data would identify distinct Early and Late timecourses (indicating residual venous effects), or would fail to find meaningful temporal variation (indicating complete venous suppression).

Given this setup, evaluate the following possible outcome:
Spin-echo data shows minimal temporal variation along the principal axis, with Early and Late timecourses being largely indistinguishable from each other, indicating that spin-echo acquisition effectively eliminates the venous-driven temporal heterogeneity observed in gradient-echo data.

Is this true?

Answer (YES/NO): NO